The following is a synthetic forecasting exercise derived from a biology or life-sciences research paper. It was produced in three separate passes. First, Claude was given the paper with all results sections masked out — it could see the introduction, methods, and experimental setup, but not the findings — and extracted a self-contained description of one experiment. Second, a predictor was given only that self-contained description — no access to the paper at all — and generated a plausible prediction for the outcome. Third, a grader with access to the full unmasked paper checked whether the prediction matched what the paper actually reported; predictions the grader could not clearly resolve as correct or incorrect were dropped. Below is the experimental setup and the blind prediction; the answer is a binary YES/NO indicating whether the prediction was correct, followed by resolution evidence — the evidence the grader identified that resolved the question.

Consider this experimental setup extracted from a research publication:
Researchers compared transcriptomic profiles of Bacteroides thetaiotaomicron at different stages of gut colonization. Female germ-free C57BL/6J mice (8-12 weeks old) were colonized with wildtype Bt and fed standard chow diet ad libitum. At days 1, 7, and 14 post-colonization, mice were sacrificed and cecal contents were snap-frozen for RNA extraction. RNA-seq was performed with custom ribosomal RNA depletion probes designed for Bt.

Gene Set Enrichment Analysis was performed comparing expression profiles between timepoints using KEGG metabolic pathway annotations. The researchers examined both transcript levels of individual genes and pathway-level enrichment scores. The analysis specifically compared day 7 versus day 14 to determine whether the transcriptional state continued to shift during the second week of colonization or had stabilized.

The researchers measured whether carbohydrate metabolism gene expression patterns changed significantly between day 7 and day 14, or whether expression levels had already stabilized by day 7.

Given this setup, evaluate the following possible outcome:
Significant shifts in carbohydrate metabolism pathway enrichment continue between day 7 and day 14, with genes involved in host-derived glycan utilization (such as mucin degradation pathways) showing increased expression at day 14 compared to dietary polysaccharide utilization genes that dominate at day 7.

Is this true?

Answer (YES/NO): NO